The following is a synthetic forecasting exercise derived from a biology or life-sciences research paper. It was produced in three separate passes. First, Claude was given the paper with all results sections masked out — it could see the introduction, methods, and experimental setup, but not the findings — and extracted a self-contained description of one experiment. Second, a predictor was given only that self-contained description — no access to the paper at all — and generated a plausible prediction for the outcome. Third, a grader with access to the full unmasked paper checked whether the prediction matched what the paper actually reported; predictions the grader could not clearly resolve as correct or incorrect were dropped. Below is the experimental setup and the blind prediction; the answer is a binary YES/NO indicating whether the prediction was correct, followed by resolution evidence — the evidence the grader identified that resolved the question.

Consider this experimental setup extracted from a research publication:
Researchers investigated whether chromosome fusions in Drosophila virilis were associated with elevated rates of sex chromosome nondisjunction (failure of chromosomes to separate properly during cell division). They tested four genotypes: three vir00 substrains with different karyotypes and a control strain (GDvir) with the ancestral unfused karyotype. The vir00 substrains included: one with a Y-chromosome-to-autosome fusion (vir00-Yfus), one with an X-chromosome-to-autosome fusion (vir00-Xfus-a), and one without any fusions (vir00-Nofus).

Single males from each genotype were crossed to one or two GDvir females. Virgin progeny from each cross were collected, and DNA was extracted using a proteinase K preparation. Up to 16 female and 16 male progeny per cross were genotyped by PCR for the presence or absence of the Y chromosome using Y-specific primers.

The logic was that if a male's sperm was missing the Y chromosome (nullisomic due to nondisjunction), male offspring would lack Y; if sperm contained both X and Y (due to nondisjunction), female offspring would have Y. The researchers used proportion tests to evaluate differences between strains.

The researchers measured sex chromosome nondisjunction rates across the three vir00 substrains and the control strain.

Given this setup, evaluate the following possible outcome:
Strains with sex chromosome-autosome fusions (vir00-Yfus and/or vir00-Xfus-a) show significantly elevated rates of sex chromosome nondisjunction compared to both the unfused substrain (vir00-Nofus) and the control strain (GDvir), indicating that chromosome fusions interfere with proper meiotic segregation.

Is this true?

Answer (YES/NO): NO